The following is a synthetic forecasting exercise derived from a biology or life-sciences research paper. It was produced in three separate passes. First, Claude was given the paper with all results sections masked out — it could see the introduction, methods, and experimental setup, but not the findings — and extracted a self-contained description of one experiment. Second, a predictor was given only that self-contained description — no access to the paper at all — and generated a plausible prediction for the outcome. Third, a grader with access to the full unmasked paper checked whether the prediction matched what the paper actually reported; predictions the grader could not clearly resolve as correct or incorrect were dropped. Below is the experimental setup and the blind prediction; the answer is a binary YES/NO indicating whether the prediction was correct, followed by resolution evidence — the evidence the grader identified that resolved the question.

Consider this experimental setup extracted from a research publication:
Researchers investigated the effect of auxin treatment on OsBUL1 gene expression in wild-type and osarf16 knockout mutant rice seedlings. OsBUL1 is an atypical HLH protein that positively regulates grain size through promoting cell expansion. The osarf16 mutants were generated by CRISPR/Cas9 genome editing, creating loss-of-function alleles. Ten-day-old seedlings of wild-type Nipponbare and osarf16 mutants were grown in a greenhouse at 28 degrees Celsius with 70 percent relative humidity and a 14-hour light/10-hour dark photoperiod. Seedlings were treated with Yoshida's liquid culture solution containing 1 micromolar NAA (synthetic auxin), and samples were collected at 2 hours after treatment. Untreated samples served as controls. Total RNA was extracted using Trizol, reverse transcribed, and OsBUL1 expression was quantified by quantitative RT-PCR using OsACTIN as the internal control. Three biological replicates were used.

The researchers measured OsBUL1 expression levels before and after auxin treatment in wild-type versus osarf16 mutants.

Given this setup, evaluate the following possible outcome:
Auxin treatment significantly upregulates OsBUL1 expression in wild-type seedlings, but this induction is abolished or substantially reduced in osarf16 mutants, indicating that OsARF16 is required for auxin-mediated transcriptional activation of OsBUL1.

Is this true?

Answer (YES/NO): YES